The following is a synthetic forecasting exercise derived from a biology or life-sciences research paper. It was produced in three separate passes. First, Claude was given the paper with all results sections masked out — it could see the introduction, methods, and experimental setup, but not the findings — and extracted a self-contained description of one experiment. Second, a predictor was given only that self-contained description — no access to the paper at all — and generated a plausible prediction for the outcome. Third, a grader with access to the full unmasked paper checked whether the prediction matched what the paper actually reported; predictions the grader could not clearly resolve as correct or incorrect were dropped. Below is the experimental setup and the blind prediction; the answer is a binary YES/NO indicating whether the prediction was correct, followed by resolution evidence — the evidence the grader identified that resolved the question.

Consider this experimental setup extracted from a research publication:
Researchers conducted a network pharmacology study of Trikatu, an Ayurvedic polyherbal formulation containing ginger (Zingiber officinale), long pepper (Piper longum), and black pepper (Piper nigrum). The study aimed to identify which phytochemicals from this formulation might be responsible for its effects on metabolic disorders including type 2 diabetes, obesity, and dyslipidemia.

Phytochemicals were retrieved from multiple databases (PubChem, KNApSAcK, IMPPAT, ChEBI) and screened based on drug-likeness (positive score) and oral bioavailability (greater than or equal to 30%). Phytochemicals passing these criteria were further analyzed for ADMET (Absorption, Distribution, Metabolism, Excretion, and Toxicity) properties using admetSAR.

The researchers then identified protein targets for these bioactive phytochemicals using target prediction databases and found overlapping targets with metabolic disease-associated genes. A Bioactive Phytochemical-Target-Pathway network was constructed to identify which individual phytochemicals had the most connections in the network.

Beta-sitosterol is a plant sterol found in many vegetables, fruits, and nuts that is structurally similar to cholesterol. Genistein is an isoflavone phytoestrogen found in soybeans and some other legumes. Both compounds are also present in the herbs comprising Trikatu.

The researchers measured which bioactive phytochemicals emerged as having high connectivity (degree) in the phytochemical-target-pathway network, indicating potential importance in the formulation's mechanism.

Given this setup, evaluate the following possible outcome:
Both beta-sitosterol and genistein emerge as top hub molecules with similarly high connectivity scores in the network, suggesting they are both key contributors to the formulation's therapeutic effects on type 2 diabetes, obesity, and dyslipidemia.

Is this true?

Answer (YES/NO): YES